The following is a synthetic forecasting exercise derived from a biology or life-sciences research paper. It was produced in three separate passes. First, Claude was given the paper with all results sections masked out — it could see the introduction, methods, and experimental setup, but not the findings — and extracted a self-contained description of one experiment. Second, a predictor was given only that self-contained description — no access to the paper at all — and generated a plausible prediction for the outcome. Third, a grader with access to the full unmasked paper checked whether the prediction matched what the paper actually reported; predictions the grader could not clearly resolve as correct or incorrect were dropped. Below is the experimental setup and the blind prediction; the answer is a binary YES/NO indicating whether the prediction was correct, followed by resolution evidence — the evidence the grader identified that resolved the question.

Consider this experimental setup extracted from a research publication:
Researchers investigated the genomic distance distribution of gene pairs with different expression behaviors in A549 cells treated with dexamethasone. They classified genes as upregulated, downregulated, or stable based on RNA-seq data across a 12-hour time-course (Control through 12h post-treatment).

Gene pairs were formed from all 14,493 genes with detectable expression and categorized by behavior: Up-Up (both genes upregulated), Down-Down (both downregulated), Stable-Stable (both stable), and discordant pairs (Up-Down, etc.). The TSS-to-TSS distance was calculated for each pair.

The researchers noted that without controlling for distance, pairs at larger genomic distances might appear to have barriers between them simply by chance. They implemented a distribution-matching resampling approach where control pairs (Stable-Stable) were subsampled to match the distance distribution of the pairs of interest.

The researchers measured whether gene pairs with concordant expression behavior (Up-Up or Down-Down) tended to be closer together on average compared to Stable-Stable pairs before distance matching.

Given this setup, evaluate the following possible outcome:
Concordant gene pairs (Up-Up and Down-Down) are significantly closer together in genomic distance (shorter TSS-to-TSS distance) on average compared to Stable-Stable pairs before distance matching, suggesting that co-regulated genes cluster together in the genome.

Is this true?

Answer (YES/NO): YES